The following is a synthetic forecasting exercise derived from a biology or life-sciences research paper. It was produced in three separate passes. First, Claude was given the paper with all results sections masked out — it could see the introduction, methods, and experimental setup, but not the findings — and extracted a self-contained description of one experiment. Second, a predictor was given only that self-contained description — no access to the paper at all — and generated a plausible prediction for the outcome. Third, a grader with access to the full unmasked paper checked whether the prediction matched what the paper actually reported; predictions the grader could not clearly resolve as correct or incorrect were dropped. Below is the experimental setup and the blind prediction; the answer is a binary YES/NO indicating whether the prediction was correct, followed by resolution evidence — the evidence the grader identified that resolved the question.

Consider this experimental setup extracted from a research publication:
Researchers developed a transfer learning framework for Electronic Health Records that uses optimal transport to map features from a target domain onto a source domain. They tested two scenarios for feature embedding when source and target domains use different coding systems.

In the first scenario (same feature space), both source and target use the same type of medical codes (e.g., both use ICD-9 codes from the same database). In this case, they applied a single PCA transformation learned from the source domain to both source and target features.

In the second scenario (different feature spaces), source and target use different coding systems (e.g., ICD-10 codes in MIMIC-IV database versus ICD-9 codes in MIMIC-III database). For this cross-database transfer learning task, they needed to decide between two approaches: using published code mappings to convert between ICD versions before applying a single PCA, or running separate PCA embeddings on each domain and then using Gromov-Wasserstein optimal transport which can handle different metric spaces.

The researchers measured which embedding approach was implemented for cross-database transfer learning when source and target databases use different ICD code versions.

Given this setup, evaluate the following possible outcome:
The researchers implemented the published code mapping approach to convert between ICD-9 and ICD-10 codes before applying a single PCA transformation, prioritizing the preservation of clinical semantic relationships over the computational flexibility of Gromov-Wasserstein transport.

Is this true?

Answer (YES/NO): NO